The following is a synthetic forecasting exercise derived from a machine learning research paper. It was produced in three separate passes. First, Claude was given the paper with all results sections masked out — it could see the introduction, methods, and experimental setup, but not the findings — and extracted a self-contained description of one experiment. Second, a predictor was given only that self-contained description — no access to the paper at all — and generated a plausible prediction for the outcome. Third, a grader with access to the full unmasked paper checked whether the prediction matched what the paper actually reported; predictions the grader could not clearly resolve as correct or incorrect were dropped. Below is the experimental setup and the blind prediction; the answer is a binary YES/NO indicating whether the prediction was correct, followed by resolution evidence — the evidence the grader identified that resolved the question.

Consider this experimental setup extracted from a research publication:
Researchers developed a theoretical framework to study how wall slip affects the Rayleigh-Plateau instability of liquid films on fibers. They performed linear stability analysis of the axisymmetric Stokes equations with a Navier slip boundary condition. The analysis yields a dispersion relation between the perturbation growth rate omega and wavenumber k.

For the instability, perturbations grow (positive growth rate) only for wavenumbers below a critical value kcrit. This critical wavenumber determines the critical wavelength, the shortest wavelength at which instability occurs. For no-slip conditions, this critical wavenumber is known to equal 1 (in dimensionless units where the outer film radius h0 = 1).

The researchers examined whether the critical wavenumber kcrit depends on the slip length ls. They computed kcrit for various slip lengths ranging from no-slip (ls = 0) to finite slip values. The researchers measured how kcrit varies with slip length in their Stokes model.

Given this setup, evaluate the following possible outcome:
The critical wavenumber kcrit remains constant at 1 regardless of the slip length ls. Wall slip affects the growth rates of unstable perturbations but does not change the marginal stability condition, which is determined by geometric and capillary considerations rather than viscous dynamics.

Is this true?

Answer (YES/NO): YES